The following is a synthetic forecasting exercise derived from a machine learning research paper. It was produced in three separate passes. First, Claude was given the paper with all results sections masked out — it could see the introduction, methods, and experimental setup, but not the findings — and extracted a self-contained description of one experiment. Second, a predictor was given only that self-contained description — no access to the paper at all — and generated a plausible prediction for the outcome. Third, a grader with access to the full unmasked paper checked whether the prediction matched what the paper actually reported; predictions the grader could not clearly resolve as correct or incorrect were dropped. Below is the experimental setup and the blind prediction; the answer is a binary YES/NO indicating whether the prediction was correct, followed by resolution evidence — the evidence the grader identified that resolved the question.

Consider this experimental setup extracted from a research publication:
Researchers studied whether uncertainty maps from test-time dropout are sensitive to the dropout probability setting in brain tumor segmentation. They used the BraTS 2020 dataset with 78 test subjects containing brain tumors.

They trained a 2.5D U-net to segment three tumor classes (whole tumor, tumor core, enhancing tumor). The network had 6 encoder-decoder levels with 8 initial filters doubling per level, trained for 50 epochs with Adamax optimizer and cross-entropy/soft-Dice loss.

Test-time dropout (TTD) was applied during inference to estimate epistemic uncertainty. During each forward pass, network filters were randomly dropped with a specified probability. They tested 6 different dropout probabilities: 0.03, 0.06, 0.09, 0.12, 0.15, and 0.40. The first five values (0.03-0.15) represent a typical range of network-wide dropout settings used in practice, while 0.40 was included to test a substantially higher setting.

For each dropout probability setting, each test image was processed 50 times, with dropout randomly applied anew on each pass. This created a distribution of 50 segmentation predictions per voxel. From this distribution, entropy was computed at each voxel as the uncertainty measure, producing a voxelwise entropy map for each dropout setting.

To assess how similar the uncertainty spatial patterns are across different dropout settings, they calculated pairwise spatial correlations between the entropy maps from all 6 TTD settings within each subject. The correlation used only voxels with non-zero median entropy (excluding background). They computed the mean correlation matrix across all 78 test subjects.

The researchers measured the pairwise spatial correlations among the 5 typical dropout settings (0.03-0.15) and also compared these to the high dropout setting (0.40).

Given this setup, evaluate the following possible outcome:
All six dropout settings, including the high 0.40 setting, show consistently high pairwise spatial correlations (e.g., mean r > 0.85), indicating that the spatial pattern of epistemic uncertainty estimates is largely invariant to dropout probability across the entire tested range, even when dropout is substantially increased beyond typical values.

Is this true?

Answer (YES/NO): NO